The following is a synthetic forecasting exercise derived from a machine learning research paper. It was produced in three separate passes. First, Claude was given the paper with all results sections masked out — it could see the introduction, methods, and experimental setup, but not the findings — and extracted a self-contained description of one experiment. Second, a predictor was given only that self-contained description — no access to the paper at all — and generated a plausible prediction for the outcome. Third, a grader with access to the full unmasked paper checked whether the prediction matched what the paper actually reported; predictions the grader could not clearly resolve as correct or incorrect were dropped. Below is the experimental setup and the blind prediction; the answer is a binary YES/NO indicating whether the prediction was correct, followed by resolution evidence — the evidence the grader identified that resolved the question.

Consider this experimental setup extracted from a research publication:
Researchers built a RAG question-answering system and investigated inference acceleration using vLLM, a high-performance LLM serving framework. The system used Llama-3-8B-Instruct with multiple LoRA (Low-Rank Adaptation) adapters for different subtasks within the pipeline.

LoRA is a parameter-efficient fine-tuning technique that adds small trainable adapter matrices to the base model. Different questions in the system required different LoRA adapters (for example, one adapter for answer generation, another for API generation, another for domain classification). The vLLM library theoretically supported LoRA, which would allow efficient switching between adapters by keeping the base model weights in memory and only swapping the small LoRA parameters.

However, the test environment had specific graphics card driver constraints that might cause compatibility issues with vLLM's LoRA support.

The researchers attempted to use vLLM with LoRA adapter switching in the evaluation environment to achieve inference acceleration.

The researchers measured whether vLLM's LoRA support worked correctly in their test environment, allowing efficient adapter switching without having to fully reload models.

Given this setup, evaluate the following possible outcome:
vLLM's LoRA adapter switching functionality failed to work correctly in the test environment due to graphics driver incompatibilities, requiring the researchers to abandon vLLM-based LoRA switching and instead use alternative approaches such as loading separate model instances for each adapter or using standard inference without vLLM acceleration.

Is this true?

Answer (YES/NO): YES